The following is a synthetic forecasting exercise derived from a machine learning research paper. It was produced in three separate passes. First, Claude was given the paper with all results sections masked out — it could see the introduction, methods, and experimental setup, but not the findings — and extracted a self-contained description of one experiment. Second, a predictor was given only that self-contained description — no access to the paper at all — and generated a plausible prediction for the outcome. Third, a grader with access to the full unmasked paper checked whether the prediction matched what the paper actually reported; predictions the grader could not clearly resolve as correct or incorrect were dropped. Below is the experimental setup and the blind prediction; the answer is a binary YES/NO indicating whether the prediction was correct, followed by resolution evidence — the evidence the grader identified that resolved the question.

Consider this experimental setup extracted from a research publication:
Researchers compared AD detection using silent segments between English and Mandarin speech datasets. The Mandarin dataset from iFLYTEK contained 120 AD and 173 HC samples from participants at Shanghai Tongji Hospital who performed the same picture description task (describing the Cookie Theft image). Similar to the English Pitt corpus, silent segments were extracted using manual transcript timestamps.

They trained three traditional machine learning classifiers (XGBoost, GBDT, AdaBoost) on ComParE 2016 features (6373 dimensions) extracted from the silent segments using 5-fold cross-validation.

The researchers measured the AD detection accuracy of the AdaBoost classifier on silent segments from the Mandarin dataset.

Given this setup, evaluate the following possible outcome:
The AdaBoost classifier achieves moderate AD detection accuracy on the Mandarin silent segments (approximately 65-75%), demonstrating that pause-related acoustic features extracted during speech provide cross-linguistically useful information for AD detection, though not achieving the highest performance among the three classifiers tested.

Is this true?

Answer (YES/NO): NO